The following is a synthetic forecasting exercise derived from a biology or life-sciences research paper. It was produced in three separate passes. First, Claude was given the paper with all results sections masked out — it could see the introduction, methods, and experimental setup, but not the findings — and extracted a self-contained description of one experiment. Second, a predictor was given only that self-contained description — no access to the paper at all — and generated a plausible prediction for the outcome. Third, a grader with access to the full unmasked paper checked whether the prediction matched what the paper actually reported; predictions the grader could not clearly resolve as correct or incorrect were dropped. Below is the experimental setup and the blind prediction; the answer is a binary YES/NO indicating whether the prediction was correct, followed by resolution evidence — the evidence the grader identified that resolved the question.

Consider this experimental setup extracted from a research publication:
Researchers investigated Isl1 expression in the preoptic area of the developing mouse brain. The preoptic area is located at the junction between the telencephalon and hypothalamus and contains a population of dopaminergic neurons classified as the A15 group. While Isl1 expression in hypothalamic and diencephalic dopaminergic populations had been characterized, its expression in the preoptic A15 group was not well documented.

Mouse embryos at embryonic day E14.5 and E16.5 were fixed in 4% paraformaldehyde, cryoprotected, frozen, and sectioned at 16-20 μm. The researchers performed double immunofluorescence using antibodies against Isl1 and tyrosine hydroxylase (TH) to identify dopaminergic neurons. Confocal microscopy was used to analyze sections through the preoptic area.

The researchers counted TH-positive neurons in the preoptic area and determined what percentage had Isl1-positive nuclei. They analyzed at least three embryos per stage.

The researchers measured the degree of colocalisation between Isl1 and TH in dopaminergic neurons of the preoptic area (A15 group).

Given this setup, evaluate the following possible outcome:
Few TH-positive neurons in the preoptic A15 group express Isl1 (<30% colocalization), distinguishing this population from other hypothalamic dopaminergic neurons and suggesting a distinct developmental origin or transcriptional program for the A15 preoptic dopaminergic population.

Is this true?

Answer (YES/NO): NO